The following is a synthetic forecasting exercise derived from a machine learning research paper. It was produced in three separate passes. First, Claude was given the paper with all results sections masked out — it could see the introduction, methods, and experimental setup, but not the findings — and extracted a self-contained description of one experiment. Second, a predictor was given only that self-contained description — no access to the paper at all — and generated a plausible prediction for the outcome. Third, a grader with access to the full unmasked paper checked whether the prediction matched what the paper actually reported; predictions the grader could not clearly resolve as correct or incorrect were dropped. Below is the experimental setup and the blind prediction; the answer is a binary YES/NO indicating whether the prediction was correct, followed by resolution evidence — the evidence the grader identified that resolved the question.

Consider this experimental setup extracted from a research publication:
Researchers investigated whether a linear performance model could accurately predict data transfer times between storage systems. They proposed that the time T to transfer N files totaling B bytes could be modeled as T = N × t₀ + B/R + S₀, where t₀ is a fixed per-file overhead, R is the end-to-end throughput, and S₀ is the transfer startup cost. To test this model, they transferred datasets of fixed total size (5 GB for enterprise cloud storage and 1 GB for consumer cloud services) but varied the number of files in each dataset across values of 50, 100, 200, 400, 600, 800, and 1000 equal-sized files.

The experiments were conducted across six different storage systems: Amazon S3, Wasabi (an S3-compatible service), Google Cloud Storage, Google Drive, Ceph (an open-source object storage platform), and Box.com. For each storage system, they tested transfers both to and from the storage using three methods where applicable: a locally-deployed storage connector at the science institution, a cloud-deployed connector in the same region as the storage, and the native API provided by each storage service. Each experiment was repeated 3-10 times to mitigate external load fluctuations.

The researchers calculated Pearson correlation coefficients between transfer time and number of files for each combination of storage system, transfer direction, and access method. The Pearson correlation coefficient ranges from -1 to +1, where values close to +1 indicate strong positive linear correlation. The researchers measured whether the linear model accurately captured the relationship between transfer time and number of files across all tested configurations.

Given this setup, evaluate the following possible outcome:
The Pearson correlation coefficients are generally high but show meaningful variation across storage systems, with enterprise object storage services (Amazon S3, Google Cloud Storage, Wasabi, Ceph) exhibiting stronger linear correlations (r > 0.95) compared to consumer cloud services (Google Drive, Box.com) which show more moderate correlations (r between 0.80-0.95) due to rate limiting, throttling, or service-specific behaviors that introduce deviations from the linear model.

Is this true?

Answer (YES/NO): NO